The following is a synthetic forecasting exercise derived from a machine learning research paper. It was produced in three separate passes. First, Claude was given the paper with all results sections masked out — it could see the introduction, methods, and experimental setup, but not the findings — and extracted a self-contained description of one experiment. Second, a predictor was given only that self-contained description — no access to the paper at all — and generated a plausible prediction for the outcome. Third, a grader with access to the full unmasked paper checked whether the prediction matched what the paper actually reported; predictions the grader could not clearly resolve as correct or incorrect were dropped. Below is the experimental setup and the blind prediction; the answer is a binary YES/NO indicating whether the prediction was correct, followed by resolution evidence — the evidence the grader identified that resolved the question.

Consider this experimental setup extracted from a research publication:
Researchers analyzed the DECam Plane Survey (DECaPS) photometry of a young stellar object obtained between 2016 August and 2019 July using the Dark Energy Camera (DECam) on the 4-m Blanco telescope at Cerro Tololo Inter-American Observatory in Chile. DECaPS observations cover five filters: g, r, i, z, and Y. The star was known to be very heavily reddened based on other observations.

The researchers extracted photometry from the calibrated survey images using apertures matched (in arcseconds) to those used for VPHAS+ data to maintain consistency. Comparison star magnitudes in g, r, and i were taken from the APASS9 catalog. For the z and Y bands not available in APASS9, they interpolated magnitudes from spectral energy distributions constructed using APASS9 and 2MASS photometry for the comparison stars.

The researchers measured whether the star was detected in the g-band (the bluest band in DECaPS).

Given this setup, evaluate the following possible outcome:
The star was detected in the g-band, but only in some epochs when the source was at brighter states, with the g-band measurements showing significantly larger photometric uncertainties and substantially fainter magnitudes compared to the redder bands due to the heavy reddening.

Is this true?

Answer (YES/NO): NO